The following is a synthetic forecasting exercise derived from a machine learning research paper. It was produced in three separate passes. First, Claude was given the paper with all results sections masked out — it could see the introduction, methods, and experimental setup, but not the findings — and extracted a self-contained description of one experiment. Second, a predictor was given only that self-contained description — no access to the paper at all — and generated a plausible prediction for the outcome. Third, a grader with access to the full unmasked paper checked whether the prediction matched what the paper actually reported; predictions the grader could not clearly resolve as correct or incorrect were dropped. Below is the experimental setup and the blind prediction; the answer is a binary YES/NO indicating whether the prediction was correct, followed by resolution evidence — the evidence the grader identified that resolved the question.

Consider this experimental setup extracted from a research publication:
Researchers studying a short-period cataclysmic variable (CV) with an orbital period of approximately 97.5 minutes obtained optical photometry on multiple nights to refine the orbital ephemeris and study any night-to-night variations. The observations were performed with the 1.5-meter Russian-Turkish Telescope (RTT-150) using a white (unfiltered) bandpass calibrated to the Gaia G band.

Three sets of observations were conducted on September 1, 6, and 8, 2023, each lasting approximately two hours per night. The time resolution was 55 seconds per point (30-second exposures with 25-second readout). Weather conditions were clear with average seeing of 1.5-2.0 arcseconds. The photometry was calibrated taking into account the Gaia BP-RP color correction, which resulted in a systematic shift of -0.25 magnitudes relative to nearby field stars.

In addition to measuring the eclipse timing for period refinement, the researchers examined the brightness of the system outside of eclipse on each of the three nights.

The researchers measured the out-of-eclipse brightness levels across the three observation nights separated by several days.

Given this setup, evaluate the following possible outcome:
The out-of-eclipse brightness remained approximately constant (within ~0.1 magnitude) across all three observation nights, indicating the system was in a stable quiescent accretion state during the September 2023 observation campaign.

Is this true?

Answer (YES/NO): NO